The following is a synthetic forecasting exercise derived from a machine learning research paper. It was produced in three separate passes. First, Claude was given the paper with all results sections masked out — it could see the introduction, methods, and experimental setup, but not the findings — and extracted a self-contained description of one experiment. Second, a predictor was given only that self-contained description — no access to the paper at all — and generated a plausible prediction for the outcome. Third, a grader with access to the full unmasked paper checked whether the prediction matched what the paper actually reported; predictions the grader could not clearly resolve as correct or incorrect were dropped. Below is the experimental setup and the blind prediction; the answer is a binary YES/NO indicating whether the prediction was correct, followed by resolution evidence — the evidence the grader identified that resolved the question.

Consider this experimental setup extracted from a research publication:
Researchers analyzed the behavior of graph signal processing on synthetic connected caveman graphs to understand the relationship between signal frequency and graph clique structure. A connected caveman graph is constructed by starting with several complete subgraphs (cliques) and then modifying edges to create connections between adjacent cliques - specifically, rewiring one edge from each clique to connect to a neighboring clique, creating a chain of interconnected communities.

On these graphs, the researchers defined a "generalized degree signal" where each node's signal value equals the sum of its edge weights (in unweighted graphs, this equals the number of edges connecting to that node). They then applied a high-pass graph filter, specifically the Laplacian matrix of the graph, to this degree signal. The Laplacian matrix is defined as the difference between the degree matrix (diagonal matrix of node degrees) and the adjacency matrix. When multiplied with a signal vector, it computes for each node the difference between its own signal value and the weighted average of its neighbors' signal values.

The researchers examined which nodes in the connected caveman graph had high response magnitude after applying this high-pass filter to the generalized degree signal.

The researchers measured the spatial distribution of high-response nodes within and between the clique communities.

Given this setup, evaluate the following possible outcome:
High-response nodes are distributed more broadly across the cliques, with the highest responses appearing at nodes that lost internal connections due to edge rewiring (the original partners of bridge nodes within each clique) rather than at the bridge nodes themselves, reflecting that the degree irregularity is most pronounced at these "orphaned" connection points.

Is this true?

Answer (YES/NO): NO